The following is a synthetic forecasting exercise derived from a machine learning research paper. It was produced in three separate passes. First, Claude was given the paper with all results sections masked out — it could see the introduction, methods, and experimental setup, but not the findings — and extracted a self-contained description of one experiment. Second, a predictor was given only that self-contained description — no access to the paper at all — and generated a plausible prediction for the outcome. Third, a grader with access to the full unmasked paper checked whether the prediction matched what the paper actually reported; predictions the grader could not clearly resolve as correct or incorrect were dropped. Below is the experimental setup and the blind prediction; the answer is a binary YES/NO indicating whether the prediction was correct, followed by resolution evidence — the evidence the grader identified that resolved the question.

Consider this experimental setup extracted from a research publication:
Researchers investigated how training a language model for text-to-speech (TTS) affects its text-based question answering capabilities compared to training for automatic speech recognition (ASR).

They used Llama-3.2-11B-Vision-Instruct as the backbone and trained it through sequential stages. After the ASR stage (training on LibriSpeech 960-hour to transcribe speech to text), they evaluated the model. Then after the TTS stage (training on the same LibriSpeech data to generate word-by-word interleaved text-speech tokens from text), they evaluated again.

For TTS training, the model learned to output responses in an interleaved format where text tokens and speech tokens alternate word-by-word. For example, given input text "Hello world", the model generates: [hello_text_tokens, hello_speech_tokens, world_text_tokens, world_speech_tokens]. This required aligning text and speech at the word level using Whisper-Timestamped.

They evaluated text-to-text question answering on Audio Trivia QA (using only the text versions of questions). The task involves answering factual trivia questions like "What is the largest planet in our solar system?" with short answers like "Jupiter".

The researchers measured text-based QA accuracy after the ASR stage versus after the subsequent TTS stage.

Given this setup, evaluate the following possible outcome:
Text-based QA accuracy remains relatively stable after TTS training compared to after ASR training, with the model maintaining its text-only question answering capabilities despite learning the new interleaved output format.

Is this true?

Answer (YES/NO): NO